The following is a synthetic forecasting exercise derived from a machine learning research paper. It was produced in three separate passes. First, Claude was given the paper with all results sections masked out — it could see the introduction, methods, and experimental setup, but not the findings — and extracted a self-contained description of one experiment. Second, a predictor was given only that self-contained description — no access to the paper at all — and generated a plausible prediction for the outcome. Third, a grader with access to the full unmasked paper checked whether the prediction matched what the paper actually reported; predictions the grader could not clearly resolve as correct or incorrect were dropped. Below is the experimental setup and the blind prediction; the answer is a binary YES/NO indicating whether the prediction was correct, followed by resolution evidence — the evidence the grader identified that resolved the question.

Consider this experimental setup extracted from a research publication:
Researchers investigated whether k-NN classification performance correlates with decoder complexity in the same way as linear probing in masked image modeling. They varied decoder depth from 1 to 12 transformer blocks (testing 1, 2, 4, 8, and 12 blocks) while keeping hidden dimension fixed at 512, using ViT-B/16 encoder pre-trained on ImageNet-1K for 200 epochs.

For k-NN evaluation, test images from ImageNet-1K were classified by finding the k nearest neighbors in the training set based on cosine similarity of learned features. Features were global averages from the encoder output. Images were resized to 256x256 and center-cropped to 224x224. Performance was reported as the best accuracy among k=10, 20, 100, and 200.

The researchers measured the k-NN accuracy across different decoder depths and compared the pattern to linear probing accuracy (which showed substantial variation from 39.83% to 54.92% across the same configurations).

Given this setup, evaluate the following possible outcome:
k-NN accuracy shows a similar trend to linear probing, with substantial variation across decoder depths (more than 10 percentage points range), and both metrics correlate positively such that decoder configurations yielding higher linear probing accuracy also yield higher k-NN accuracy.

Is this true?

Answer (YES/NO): YES